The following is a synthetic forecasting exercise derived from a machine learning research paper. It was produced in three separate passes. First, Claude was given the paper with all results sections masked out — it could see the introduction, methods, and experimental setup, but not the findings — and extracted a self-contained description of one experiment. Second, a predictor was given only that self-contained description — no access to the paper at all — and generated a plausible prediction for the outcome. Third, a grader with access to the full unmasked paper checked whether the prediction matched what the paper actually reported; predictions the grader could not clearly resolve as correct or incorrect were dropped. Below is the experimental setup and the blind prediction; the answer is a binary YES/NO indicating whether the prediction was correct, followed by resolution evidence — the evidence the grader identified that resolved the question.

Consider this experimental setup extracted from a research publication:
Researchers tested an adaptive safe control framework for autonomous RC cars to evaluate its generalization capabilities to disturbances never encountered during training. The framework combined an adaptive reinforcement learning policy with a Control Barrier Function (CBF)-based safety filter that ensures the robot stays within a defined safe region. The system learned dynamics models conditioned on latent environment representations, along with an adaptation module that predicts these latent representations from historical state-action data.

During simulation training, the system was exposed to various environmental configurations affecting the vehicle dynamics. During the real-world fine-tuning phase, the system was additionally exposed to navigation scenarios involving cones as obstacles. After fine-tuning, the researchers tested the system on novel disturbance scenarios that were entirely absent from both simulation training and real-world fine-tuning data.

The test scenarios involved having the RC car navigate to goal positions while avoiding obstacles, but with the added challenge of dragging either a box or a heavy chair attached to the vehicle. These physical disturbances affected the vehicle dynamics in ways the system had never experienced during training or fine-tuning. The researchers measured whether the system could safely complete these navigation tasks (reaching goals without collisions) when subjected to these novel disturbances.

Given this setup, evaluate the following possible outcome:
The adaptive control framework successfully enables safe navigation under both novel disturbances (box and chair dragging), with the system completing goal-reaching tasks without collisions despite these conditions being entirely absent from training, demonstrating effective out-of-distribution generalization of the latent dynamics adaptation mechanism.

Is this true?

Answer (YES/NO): NO